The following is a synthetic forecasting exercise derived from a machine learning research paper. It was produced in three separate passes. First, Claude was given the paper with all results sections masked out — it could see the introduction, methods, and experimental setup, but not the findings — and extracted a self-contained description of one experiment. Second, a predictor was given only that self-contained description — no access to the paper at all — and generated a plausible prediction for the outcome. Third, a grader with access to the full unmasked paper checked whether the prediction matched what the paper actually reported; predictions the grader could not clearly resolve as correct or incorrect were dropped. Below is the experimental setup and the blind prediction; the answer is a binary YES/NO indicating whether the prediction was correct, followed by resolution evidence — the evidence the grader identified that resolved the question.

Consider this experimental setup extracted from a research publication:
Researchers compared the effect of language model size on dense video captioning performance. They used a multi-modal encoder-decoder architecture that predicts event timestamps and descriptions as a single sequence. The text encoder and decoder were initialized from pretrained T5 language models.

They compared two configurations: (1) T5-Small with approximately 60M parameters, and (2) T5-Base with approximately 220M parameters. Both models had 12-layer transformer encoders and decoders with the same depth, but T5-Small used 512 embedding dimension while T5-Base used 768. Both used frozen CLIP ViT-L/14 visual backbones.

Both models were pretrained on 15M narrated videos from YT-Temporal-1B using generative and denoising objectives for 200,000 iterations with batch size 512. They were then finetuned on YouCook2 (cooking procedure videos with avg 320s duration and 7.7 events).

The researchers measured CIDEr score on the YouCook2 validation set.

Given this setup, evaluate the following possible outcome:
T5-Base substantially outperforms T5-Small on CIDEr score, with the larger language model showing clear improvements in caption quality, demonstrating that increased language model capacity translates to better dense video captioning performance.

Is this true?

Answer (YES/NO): YES